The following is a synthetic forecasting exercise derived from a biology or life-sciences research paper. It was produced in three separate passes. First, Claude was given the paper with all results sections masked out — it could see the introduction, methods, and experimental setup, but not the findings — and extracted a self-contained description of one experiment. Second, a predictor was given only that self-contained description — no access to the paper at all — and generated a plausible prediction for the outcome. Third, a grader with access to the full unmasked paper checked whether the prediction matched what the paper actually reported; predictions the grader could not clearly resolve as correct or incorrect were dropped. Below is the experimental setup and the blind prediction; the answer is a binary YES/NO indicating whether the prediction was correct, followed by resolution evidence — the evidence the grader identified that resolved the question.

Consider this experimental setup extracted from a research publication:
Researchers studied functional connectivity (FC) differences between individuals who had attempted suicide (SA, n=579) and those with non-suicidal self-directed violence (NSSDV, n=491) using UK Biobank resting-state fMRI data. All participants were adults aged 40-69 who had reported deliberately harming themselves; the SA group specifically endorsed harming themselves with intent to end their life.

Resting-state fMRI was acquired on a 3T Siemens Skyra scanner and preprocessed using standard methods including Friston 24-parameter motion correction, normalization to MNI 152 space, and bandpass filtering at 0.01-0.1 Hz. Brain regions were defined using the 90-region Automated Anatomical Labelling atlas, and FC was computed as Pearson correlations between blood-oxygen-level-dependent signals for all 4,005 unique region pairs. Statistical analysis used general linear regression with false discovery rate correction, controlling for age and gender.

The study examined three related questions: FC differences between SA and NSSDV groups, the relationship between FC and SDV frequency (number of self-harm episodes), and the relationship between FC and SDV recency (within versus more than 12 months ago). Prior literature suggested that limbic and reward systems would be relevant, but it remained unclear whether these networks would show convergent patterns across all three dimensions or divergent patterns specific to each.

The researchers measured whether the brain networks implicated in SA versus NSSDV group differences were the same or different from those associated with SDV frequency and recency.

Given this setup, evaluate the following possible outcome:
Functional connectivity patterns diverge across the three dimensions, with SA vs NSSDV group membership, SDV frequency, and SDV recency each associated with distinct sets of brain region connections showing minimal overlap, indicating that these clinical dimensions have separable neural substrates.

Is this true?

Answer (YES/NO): YES